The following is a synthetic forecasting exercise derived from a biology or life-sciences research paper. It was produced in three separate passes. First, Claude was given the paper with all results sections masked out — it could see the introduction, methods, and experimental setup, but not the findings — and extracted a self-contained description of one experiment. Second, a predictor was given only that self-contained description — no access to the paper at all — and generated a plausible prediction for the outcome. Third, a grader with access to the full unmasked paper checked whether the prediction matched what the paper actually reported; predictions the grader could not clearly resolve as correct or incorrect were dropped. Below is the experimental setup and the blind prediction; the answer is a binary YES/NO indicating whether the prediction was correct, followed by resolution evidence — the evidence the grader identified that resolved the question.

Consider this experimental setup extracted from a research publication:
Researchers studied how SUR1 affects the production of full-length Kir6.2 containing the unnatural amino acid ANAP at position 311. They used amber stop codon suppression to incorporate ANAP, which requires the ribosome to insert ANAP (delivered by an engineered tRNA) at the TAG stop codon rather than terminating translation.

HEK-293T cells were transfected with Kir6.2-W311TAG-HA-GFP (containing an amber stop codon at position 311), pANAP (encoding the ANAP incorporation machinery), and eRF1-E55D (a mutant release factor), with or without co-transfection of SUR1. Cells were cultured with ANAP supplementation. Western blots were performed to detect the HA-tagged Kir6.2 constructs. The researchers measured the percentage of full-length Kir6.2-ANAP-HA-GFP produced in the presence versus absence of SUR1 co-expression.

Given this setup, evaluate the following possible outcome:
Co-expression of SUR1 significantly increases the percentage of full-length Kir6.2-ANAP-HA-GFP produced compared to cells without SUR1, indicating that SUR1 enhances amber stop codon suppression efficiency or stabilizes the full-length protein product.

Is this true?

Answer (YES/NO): YES